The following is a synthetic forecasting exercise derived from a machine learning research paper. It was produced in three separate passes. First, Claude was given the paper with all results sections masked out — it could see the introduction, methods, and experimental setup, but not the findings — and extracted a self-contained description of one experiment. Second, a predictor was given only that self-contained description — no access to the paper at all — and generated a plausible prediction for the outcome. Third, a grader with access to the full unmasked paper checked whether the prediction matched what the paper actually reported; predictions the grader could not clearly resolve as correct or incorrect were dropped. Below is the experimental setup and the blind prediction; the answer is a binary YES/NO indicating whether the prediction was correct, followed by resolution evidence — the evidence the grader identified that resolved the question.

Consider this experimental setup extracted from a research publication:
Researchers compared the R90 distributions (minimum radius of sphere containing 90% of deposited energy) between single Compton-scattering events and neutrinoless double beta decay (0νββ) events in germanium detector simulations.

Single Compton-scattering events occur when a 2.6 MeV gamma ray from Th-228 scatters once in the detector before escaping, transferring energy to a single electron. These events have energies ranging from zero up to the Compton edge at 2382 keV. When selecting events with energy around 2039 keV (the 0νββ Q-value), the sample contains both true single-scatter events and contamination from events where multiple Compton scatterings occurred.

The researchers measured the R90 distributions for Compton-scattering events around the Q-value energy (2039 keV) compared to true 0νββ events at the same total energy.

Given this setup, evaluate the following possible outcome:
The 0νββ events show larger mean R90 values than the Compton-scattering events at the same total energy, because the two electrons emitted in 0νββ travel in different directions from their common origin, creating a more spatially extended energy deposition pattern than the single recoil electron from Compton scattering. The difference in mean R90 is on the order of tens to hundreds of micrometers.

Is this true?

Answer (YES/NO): NO